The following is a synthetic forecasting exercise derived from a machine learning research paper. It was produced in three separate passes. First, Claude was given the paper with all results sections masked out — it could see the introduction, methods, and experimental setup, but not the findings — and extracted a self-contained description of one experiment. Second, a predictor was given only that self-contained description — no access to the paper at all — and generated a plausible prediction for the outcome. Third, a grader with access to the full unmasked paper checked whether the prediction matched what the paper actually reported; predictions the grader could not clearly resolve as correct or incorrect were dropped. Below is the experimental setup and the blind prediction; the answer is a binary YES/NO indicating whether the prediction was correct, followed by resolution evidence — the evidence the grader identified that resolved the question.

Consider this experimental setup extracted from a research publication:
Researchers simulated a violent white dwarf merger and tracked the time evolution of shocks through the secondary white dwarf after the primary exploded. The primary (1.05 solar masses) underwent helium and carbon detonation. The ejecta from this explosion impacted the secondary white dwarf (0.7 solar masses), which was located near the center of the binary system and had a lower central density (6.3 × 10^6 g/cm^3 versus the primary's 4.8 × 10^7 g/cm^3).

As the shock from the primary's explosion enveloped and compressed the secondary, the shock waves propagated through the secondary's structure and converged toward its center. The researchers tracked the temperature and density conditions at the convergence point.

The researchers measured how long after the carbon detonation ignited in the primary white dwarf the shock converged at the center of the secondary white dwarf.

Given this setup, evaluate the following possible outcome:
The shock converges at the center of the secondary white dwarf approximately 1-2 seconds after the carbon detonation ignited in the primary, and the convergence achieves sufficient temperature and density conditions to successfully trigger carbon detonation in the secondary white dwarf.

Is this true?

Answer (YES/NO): NO